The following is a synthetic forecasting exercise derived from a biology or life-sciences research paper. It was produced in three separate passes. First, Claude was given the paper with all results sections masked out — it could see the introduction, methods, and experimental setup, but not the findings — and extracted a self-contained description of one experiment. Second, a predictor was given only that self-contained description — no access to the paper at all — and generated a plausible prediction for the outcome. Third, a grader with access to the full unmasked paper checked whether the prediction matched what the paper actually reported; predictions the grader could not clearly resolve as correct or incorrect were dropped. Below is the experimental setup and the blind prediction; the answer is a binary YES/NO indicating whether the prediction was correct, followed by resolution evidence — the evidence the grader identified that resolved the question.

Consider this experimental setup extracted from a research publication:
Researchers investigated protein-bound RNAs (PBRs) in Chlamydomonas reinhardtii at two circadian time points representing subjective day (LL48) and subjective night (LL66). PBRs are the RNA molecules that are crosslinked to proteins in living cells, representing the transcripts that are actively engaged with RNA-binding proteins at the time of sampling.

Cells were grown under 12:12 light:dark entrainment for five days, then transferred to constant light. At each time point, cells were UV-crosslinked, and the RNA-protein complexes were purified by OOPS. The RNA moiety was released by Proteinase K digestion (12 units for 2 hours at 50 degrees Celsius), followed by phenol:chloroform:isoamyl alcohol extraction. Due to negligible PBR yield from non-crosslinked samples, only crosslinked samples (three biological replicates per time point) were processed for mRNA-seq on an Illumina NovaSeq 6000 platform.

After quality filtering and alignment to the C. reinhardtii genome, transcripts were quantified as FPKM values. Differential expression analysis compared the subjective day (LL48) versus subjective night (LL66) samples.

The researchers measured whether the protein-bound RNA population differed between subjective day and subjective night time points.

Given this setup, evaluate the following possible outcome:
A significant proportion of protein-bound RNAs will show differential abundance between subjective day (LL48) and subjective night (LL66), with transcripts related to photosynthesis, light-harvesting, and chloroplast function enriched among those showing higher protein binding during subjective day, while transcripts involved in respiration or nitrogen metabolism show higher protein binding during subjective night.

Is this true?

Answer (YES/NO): NO